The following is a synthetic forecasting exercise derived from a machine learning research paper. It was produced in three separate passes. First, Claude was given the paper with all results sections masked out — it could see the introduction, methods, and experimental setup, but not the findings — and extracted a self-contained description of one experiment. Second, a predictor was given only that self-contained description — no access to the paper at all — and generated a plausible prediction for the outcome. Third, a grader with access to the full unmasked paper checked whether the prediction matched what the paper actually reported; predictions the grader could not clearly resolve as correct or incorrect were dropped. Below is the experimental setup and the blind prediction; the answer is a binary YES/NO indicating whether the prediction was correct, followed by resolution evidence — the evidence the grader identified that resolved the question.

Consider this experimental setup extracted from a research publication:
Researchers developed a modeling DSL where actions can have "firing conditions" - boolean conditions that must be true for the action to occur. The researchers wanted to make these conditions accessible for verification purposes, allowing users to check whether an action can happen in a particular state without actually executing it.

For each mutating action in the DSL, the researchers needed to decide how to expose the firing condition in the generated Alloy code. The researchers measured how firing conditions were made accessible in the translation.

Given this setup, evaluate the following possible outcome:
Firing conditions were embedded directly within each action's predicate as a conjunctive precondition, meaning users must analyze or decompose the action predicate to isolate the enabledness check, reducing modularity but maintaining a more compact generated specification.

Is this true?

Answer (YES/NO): NO